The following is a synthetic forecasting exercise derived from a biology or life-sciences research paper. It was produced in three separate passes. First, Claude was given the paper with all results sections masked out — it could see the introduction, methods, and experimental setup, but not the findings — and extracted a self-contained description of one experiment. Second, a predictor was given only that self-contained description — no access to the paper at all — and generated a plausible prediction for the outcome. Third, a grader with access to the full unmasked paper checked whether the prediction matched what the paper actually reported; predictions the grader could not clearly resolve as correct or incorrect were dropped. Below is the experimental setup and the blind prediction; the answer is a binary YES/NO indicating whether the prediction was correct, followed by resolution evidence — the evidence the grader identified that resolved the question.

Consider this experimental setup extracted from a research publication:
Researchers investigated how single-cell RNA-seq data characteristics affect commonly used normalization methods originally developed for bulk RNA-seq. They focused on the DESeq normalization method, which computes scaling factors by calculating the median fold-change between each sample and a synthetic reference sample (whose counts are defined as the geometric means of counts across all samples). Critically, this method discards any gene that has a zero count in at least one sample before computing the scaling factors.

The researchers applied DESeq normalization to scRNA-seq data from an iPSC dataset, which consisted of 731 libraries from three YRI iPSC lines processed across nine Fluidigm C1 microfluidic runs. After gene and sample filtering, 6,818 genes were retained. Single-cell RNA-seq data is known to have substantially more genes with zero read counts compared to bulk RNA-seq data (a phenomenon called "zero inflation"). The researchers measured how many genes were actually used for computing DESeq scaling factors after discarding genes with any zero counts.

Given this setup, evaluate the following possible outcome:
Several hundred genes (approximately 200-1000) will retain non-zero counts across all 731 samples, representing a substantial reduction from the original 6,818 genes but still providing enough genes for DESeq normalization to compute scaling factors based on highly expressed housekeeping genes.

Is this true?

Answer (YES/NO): NO